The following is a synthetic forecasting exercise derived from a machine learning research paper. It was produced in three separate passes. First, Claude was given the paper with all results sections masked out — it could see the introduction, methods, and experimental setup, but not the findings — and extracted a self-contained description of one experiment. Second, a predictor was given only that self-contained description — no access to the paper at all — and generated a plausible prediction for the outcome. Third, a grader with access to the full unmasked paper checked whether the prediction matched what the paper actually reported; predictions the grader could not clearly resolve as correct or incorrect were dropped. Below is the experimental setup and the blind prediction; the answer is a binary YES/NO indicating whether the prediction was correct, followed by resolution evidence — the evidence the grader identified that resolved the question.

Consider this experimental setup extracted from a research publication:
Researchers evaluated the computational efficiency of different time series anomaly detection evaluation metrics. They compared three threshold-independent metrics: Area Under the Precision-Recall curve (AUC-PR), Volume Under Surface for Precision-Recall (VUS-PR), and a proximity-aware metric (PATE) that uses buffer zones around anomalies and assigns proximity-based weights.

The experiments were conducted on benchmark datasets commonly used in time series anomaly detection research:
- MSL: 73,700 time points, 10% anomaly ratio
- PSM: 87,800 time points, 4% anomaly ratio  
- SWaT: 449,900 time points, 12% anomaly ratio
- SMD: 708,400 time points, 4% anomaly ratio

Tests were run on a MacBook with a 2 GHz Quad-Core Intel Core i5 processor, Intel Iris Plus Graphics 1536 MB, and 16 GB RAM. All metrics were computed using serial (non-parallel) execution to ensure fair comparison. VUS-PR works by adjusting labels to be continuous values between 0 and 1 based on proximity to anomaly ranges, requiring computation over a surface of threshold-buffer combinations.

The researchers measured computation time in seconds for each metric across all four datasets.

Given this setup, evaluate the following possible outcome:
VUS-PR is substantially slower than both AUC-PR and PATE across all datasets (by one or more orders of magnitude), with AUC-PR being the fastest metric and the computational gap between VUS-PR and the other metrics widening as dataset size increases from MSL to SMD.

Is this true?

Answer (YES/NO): YES